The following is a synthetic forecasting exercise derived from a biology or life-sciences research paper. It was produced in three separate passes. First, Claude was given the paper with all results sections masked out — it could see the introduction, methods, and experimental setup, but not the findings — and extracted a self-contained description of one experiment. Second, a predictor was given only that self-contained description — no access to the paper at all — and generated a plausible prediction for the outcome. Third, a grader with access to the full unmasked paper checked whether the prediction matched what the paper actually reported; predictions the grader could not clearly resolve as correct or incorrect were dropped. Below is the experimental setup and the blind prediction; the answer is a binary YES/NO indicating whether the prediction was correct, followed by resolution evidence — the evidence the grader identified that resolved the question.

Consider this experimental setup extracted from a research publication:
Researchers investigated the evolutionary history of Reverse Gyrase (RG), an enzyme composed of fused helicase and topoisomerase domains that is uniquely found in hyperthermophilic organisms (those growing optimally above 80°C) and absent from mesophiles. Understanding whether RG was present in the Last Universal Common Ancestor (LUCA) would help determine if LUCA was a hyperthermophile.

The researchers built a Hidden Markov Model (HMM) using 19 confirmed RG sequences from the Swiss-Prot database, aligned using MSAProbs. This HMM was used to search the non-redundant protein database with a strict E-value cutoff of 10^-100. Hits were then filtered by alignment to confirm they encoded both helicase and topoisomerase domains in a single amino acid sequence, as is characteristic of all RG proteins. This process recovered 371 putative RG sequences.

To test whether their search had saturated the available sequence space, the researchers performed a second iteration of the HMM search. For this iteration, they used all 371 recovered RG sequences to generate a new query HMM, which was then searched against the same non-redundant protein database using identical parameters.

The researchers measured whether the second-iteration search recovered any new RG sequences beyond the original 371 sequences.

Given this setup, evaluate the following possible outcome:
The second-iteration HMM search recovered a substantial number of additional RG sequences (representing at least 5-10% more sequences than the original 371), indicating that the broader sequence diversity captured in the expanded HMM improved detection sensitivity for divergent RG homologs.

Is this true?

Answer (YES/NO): NO